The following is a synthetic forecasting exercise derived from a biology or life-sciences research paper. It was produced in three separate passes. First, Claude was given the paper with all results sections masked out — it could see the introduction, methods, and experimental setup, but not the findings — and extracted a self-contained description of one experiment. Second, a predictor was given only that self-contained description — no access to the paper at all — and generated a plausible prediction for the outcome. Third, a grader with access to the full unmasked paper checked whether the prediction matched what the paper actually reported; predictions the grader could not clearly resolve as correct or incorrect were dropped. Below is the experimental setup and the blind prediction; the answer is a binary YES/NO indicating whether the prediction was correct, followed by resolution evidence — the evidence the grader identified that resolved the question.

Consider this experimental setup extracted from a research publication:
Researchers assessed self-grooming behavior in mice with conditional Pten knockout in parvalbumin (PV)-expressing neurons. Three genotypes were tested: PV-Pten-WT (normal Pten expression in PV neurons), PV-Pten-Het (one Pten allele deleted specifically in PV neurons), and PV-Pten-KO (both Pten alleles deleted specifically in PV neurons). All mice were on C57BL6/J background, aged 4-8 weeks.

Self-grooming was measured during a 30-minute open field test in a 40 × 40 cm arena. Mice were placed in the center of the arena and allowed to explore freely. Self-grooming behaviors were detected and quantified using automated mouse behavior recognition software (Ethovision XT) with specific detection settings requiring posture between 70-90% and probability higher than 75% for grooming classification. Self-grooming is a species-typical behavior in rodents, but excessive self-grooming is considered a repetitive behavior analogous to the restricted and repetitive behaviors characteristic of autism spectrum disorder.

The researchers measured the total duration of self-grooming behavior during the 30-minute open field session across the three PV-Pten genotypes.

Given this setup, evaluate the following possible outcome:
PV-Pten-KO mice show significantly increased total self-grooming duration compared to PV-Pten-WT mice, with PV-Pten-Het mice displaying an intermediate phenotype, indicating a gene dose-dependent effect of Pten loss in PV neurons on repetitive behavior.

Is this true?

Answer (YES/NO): NO